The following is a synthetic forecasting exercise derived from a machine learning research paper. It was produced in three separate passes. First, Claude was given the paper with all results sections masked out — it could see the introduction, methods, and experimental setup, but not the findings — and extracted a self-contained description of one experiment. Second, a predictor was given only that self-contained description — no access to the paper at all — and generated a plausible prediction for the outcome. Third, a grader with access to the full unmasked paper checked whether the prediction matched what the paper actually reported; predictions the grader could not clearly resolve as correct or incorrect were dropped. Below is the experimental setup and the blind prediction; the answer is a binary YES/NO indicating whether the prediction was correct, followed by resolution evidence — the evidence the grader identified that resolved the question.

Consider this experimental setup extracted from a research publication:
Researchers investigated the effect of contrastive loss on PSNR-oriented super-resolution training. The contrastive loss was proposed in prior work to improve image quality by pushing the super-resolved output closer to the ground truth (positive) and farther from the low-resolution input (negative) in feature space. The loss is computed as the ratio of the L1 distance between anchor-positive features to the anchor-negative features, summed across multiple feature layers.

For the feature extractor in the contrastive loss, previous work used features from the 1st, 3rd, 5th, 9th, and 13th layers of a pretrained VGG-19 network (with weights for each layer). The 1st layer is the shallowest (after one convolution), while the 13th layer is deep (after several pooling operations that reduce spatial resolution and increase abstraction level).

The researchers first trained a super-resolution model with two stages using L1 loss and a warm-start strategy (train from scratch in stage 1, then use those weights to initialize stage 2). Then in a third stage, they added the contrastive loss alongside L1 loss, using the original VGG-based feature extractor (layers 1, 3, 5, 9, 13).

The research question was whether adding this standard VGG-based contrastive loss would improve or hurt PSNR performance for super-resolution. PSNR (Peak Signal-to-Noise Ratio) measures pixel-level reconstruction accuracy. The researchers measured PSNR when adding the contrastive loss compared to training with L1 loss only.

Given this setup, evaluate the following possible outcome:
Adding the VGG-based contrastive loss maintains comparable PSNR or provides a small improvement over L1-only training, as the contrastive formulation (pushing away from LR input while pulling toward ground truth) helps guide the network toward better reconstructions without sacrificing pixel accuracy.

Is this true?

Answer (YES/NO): NO